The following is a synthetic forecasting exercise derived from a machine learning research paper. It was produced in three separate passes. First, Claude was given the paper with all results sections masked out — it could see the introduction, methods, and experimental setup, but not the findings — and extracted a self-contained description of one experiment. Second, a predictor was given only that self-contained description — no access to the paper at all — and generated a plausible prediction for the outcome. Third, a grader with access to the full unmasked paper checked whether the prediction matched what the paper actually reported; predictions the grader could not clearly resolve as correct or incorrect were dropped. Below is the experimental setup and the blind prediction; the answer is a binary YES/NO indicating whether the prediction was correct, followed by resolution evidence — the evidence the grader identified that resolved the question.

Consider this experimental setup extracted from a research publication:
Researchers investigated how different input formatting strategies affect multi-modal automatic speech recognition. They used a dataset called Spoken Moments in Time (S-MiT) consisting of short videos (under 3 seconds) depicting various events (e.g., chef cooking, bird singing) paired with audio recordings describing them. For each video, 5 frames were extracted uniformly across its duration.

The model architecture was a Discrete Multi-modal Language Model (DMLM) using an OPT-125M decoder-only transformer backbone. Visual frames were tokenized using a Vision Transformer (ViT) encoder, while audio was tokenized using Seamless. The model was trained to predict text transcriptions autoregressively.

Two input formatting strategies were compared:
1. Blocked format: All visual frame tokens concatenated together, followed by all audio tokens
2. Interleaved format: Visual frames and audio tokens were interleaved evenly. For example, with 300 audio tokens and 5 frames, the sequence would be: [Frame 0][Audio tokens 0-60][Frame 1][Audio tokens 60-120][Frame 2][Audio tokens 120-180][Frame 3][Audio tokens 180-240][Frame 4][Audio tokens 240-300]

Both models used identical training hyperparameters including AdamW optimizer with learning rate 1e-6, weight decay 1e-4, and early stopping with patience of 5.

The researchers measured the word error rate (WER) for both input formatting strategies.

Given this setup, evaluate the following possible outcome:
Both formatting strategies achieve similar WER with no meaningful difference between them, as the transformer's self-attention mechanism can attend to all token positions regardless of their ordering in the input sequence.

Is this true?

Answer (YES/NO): NO